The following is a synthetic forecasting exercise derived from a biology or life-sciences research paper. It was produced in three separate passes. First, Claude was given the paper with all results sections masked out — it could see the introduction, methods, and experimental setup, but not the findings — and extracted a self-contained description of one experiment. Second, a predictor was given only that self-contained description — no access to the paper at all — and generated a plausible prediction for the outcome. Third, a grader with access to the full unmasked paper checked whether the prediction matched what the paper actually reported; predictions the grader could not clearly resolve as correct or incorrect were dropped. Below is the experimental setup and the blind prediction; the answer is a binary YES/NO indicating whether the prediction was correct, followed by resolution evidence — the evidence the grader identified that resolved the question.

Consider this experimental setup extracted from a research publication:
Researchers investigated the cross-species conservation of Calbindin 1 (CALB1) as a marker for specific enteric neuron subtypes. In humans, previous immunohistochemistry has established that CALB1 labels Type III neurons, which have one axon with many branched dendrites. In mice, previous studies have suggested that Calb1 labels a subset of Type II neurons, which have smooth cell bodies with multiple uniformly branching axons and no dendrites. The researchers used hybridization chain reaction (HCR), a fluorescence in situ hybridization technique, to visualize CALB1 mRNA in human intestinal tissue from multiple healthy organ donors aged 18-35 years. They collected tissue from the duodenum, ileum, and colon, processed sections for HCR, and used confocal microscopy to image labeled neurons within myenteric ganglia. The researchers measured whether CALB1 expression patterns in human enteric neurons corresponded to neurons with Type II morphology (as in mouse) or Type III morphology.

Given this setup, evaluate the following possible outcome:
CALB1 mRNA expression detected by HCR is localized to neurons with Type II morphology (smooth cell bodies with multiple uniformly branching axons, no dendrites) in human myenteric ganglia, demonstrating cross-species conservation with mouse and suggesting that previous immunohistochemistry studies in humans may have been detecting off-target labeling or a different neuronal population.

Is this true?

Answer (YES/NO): NO